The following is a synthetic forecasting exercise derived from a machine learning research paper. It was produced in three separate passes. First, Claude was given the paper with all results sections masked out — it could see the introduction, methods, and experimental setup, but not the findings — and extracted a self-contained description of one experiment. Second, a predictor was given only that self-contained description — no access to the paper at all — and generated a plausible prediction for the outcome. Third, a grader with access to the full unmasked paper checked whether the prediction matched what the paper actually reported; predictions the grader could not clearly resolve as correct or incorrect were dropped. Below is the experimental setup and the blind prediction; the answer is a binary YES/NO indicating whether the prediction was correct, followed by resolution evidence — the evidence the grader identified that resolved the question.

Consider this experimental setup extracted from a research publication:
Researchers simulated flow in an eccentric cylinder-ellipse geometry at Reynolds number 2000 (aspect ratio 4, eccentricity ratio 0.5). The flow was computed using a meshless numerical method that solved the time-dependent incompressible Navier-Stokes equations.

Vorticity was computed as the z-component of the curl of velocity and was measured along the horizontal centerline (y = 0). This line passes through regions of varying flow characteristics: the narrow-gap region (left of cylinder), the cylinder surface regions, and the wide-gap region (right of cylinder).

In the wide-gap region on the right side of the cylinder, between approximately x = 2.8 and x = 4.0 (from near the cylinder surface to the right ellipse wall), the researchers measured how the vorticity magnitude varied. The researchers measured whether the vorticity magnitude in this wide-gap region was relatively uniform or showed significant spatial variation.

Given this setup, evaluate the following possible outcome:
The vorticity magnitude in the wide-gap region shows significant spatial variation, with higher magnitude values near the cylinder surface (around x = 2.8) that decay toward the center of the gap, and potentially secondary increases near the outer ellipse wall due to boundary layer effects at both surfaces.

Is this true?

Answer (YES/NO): NO